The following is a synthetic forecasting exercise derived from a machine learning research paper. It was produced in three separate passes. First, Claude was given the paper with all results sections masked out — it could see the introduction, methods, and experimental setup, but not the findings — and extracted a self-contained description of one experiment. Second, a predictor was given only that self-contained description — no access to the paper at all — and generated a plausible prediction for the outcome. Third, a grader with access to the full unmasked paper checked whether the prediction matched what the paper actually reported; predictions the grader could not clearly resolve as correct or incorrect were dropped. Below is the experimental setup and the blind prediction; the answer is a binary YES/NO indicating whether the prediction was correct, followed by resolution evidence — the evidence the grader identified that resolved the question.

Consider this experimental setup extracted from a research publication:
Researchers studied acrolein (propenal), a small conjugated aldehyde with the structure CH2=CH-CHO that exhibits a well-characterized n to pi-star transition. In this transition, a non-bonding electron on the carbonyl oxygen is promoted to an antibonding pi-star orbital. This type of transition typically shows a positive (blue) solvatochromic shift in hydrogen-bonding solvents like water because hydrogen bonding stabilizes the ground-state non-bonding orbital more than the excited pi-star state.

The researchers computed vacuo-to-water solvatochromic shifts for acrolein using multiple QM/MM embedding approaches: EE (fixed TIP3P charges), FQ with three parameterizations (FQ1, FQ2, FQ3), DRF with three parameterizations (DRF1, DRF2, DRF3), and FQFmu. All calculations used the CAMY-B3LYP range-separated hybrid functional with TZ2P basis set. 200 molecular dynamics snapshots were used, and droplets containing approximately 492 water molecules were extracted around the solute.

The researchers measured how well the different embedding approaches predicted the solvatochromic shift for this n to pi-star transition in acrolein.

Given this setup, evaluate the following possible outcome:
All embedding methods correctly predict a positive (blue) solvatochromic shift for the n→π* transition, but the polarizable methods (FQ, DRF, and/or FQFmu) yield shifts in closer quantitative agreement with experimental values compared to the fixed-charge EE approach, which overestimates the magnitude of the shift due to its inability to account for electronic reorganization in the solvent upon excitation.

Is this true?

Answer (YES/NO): NO